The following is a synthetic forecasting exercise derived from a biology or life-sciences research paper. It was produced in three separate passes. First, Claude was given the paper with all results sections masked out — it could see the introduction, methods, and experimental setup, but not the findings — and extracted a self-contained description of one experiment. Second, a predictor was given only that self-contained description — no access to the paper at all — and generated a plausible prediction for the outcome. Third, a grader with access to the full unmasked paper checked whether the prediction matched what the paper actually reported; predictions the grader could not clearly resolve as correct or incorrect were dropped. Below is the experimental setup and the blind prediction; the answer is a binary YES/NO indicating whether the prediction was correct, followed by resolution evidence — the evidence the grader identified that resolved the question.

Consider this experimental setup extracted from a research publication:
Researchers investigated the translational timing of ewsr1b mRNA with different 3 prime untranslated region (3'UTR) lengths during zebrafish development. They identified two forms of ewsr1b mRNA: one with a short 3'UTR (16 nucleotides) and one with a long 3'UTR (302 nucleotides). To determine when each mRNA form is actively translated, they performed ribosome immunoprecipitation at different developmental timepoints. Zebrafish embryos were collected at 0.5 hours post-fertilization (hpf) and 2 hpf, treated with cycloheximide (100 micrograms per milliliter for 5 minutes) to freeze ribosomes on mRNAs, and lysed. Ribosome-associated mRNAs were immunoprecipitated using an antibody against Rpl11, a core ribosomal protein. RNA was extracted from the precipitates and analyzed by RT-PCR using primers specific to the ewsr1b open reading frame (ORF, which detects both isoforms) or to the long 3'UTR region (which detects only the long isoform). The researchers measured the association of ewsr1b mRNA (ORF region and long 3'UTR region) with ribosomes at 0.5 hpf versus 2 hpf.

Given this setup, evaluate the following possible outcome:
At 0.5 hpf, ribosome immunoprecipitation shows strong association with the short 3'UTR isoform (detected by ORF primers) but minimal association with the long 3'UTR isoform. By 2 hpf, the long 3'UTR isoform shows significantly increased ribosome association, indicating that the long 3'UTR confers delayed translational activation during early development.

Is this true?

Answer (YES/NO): YES